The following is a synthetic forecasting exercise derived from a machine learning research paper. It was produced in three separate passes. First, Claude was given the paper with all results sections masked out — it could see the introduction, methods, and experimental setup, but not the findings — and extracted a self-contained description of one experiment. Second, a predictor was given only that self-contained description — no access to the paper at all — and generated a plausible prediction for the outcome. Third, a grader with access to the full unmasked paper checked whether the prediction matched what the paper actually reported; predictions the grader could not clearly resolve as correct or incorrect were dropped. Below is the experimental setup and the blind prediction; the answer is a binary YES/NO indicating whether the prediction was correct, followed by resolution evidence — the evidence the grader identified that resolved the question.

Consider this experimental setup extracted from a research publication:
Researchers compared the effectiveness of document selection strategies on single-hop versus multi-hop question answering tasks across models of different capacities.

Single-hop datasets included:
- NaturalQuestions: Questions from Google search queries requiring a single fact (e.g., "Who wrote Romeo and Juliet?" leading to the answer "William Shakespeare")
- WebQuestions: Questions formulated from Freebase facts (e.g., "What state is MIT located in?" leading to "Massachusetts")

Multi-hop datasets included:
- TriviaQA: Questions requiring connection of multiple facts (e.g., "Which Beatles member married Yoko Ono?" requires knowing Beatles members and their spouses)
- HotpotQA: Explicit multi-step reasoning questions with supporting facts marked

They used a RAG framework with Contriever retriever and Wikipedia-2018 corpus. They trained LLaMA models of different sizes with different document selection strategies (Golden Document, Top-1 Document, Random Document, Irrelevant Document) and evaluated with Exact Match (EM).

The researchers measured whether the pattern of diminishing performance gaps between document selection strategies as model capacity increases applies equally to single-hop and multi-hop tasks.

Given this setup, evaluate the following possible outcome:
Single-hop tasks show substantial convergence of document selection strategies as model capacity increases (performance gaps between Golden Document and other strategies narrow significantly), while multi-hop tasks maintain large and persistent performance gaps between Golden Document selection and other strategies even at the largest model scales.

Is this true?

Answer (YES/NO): NO